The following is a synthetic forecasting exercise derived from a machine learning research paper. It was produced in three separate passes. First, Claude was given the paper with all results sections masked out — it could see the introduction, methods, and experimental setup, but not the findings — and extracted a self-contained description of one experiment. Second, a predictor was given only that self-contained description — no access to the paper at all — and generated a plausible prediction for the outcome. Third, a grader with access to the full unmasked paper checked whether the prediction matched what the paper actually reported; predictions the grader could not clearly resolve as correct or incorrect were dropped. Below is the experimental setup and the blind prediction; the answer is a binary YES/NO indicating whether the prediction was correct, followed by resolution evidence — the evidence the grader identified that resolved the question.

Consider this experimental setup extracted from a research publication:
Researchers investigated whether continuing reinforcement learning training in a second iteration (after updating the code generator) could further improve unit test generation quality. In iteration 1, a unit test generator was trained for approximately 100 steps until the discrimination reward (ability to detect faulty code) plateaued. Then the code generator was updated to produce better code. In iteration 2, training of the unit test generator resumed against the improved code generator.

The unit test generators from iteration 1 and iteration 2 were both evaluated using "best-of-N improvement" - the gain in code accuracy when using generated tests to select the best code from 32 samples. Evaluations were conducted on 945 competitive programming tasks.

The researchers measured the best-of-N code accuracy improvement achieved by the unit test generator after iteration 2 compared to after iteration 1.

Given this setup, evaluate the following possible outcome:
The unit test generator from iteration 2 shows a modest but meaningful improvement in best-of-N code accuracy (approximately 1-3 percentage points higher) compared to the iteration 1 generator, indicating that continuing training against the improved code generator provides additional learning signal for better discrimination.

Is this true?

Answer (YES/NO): NO